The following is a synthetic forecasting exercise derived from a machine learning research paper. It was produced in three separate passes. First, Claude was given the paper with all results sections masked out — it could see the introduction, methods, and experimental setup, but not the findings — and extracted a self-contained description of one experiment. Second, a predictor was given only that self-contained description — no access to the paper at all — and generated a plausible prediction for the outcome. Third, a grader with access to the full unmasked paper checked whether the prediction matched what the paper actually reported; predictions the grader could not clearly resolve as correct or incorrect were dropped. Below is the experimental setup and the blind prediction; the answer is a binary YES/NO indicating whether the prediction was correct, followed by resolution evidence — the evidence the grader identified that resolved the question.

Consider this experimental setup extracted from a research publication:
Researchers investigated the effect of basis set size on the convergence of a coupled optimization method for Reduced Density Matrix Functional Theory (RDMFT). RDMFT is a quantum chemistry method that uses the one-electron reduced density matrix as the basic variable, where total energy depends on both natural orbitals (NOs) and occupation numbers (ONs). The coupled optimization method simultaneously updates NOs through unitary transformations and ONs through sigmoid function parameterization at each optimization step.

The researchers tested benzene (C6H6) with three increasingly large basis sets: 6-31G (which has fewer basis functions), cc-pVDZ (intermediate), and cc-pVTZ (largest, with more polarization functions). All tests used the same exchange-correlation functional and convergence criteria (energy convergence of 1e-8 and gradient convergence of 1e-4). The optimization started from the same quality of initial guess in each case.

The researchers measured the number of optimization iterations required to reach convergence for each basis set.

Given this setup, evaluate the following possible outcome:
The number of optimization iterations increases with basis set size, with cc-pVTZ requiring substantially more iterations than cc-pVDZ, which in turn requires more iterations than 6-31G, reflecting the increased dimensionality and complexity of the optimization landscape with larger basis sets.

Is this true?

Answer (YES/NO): YES